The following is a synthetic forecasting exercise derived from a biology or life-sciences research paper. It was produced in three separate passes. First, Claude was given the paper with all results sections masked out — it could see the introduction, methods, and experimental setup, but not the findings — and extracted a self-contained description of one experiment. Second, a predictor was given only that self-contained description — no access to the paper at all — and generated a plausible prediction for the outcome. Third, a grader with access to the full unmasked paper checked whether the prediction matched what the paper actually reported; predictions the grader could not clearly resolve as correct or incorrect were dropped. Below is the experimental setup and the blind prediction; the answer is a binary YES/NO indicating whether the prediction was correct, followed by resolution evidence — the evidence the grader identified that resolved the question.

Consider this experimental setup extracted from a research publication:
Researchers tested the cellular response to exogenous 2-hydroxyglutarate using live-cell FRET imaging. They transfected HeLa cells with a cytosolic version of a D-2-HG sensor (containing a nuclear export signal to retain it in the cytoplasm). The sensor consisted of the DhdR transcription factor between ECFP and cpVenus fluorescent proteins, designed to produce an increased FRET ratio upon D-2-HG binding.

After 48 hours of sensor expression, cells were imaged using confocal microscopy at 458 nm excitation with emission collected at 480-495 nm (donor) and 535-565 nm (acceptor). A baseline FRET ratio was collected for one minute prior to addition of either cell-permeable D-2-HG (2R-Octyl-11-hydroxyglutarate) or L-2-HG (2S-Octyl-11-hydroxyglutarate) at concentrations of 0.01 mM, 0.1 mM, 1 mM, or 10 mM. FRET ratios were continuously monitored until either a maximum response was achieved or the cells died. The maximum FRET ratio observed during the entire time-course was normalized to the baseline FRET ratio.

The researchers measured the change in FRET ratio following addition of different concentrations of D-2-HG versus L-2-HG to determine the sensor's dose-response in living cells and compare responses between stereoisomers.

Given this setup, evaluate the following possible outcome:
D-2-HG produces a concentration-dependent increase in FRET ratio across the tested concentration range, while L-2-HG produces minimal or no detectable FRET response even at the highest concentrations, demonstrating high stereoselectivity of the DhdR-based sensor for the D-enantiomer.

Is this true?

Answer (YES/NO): NO